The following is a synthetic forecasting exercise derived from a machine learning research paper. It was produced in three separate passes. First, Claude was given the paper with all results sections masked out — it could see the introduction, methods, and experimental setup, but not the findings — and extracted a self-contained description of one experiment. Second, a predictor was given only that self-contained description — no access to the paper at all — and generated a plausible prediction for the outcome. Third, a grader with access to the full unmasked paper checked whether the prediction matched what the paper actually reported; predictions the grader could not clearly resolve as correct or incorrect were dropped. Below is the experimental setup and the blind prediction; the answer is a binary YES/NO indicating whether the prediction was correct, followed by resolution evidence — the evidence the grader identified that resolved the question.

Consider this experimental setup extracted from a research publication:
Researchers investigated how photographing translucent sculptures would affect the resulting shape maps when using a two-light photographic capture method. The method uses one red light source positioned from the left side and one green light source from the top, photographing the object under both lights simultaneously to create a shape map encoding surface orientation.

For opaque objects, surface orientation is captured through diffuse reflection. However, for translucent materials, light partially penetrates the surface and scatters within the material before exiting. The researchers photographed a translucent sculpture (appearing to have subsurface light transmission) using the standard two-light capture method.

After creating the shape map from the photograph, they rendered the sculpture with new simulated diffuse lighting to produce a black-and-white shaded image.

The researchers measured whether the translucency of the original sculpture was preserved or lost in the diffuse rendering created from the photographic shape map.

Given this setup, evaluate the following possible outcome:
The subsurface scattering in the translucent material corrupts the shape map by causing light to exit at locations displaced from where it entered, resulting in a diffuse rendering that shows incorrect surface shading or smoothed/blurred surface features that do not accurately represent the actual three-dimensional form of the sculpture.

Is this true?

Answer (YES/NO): NO